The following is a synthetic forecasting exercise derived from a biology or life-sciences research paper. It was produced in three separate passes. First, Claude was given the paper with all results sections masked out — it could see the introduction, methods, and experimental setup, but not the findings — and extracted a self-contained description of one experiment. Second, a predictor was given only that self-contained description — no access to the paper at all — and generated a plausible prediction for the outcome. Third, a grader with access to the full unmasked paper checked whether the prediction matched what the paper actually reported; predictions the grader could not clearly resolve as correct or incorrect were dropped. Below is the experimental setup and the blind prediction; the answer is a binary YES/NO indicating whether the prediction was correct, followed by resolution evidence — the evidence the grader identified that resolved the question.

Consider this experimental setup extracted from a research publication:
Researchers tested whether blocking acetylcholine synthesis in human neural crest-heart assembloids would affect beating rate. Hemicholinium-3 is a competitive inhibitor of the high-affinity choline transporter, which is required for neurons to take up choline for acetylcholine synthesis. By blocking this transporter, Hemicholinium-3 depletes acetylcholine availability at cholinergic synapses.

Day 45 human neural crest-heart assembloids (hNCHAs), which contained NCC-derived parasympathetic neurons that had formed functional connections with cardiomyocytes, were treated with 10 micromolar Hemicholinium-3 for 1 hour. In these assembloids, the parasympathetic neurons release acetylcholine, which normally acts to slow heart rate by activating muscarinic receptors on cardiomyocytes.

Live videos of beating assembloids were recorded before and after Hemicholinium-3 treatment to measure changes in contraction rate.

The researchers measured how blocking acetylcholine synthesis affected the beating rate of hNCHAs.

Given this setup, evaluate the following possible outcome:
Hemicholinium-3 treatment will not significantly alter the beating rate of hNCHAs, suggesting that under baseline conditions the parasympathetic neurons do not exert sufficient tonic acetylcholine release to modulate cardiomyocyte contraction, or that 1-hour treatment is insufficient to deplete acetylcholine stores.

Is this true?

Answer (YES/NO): NO